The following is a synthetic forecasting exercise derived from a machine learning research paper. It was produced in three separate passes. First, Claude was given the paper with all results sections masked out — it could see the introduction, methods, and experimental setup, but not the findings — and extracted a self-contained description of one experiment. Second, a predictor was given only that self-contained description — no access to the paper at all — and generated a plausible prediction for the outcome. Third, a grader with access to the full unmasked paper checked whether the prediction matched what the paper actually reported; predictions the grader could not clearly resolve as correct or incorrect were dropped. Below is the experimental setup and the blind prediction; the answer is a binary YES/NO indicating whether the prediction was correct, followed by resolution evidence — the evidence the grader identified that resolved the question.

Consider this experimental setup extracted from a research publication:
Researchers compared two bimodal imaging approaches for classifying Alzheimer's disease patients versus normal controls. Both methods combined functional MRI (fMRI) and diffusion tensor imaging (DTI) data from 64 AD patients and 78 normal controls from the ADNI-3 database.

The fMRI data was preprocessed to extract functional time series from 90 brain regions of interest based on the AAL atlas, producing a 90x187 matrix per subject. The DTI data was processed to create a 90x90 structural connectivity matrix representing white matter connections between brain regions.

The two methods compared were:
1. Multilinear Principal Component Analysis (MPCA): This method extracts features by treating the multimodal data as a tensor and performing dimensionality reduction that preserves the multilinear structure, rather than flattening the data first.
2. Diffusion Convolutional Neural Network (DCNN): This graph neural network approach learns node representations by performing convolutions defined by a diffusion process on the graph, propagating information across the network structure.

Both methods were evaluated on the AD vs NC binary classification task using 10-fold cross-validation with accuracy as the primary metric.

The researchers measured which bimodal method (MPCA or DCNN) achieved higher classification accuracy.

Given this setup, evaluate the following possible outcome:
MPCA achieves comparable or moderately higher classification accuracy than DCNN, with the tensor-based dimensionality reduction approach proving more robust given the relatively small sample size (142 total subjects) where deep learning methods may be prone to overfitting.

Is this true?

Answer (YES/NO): NO